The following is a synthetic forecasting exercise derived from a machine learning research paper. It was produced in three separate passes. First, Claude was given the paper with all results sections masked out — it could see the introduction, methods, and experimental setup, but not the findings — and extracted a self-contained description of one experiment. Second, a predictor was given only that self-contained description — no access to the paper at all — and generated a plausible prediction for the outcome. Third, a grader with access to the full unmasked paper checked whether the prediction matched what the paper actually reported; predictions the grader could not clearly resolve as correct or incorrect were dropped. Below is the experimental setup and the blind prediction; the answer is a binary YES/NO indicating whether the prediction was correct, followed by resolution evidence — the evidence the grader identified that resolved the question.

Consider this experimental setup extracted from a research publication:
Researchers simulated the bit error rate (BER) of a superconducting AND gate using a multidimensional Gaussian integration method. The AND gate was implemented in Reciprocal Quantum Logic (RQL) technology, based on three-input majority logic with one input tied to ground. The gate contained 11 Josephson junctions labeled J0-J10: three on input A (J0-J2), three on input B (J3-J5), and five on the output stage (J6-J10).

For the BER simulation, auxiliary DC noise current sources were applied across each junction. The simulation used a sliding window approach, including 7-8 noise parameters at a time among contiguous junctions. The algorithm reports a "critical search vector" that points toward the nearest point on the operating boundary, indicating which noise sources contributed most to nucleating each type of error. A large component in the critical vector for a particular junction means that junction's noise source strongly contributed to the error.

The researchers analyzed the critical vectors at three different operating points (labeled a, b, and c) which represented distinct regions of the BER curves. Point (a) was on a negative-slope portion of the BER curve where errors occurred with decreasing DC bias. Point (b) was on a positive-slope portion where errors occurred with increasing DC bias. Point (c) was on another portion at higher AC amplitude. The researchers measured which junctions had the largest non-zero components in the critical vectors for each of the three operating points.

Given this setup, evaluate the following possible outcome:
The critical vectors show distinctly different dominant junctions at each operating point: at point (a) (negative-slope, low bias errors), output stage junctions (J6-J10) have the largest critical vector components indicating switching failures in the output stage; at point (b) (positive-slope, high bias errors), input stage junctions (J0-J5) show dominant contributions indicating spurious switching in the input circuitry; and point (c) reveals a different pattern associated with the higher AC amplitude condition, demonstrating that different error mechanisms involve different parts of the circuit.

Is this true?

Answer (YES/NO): NO